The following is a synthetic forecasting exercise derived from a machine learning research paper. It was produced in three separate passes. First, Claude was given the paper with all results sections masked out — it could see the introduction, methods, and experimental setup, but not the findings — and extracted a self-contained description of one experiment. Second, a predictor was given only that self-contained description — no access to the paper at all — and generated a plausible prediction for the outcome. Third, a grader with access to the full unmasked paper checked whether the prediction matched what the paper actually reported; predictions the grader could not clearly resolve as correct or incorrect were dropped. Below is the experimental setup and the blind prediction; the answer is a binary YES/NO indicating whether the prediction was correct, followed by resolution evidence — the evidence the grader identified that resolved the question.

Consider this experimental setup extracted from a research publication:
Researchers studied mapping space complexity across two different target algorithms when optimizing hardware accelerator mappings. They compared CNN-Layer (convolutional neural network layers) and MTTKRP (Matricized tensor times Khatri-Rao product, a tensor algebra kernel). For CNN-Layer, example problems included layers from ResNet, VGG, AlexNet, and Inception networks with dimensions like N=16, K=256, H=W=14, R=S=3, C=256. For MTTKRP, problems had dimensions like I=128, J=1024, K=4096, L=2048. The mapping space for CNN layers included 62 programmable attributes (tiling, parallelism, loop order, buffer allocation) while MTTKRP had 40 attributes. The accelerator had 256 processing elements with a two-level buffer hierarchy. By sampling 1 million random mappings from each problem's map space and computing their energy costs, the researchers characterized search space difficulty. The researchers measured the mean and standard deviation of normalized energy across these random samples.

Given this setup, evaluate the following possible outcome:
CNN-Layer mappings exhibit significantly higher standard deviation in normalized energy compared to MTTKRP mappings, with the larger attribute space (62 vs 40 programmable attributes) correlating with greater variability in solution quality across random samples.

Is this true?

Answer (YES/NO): YES